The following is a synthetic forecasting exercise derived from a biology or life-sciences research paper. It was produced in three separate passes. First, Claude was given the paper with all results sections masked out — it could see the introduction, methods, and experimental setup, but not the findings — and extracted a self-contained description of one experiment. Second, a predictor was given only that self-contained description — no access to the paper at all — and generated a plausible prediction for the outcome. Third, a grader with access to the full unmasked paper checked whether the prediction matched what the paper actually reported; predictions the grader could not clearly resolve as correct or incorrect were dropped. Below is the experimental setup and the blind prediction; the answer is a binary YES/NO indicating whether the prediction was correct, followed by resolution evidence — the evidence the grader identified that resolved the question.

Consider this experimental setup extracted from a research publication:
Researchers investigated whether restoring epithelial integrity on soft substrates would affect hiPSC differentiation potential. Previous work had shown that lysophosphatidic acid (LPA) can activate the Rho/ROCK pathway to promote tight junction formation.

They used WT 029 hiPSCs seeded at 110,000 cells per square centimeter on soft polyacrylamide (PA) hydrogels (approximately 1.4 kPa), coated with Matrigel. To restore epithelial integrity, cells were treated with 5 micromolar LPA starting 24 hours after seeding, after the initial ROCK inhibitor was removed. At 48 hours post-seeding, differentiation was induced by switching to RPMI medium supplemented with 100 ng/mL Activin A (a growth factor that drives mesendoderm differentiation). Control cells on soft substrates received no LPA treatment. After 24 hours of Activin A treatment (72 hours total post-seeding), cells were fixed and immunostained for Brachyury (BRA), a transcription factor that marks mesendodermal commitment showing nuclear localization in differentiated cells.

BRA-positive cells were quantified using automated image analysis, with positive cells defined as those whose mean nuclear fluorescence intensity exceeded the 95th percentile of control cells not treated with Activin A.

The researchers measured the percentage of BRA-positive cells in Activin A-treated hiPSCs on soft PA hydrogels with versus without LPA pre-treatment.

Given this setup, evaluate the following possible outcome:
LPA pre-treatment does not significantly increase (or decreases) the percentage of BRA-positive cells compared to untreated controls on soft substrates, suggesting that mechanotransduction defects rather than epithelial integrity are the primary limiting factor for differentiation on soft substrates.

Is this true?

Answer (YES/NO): NO